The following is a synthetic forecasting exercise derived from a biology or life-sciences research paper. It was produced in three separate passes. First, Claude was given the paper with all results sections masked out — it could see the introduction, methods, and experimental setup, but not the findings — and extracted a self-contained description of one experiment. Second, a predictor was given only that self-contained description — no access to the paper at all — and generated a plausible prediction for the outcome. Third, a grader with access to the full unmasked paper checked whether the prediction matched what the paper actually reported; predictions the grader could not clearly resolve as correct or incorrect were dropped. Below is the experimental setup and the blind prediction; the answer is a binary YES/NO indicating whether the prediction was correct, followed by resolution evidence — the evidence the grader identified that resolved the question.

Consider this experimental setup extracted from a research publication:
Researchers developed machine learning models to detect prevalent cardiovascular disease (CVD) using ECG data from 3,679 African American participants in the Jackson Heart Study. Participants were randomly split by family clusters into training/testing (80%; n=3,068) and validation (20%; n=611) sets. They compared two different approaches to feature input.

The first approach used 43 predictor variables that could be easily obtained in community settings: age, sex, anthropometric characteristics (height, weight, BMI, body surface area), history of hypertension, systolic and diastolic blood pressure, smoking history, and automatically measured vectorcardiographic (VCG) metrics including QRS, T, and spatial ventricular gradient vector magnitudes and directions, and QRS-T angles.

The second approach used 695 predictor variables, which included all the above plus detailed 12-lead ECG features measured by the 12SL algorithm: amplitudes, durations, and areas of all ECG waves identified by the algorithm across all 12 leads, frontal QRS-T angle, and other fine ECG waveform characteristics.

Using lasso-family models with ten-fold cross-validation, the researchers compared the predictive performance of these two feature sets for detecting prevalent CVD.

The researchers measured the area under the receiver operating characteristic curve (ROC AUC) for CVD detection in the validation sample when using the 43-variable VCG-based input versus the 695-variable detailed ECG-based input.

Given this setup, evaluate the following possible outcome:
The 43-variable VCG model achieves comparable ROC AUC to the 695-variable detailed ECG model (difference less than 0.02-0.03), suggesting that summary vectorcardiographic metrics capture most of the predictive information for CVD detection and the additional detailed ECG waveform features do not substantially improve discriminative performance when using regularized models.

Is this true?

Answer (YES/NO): YES